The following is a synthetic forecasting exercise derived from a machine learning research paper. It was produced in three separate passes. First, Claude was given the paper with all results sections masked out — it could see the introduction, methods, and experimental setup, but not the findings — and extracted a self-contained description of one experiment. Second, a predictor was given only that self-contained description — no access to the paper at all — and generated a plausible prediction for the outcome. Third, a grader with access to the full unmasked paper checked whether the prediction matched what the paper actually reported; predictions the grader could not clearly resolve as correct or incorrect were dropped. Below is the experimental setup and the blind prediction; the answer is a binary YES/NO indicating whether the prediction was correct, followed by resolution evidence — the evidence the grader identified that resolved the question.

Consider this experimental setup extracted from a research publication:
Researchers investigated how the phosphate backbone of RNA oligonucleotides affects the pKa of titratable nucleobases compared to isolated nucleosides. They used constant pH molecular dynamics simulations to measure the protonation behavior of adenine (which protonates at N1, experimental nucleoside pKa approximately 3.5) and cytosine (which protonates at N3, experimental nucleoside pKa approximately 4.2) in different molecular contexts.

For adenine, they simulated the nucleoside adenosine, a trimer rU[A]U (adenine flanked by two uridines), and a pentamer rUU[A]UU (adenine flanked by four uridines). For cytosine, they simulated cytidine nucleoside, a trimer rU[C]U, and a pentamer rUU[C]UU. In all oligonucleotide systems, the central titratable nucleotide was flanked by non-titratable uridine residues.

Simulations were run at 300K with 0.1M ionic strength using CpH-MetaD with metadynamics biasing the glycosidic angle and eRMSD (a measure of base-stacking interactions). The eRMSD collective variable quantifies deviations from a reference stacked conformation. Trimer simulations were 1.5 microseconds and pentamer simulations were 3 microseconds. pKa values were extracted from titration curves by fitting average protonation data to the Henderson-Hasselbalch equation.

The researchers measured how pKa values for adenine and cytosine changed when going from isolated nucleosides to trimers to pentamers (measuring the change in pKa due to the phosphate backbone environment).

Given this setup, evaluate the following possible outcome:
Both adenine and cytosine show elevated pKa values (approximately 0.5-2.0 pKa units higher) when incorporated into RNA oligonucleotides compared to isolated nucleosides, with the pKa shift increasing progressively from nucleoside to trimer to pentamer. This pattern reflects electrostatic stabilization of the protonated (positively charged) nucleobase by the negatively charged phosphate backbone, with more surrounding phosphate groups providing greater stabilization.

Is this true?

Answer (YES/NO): NO